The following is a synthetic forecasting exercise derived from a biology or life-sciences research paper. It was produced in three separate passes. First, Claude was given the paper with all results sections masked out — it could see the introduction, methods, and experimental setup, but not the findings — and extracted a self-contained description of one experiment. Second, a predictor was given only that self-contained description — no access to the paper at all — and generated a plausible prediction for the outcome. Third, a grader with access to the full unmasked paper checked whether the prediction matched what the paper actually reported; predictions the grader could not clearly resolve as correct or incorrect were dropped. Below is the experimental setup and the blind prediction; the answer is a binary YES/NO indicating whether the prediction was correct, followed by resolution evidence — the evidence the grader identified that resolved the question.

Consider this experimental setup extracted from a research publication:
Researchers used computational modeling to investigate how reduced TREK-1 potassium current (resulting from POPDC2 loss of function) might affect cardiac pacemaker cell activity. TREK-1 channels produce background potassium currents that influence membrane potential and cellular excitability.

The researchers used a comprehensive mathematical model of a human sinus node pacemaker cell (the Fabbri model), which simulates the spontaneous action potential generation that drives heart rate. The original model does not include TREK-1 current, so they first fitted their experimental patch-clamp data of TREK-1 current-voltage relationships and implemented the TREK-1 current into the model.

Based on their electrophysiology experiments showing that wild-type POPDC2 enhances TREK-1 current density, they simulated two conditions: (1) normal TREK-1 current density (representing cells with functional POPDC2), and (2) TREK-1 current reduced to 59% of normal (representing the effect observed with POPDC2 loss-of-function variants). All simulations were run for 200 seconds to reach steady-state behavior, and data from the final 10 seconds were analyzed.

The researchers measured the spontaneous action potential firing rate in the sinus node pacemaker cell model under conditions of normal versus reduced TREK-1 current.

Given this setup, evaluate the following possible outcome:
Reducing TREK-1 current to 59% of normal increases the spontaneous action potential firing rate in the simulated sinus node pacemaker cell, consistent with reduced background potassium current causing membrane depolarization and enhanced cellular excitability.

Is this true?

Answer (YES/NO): YES